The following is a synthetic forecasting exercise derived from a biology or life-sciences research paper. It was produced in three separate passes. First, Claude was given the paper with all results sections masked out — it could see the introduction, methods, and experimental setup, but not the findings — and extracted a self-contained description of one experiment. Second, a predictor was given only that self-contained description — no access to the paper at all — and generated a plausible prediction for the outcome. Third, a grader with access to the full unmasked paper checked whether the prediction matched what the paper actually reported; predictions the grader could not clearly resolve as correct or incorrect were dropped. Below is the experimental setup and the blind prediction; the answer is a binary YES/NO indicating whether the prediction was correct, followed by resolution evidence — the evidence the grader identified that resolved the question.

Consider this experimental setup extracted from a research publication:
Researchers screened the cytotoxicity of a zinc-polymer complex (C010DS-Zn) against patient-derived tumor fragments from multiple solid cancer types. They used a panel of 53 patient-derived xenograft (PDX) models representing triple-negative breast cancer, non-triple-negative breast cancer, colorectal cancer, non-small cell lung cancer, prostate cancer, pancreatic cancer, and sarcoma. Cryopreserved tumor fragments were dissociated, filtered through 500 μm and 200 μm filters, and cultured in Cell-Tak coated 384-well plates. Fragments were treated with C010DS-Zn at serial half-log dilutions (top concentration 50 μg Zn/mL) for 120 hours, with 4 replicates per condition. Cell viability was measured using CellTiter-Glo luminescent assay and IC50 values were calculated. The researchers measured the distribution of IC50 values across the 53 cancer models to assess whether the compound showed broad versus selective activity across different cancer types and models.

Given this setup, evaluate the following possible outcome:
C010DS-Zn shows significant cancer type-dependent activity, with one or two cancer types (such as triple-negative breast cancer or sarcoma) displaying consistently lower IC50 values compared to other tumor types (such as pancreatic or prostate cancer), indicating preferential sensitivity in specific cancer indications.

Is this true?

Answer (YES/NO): NO